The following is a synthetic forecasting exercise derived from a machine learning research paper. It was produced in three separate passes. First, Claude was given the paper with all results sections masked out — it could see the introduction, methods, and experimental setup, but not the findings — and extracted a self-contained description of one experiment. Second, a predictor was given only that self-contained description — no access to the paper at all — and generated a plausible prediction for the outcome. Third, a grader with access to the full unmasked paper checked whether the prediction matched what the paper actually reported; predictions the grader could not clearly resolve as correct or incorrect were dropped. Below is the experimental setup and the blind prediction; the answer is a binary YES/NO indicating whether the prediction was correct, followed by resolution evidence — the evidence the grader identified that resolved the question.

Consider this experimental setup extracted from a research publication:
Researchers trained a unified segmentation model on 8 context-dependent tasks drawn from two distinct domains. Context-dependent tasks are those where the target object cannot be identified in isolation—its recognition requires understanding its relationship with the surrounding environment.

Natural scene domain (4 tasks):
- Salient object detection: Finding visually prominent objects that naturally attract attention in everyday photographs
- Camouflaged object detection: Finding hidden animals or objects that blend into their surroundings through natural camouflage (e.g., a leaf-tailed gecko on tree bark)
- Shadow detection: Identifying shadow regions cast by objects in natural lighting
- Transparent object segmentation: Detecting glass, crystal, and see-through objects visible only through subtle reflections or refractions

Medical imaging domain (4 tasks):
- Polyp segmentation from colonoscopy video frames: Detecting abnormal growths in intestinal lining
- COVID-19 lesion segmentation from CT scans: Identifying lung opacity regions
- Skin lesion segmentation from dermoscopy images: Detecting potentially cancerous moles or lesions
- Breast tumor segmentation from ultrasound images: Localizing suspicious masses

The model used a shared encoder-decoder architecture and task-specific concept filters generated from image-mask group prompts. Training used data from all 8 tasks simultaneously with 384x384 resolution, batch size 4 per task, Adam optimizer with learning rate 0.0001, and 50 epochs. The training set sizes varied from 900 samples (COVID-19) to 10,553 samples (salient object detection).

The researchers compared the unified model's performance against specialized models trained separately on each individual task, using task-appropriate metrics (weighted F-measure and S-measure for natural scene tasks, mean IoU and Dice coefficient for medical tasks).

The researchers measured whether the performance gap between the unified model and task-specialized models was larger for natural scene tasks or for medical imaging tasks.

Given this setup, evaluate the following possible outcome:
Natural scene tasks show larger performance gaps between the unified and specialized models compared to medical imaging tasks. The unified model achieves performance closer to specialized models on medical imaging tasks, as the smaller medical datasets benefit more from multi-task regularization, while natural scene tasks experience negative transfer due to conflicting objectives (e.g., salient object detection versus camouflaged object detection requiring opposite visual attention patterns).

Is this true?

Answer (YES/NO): NO